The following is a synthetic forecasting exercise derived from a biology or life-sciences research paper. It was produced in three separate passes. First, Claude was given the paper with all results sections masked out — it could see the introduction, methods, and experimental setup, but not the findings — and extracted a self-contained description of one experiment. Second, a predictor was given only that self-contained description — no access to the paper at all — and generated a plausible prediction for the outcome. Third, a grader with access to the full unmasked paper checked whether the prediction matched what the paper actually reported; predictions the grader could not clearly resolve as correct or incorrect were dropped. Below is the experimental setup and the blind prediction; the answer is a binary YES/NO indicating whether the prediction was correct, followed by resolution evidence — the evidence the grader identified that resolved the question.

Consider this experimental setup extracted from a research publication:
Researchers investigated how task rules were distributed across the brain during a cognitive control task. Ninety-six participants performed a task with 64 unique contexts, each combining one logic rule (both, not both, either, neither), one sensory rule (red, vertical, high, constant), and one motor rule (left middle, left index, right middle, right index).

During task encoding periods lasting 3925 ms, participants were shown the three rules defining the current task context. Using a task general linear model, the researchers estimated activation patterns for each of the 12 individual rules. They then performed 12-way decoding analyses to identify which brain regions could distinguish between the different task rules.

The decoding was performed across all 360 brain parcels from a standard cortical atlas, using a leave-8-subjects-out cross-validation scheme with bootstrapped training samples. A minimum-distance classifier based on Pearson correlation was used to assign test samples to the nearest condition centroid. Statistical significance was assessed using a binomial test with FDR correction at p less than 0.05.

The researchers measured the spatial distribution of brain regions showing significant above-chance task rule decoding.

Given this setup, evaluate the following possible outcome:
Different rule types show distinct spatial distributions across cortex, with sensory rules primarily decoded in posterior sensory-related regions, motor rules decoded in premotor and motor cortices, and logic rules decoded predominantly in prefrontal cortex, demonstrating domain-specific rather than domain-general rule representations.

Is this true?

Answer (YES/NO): NO